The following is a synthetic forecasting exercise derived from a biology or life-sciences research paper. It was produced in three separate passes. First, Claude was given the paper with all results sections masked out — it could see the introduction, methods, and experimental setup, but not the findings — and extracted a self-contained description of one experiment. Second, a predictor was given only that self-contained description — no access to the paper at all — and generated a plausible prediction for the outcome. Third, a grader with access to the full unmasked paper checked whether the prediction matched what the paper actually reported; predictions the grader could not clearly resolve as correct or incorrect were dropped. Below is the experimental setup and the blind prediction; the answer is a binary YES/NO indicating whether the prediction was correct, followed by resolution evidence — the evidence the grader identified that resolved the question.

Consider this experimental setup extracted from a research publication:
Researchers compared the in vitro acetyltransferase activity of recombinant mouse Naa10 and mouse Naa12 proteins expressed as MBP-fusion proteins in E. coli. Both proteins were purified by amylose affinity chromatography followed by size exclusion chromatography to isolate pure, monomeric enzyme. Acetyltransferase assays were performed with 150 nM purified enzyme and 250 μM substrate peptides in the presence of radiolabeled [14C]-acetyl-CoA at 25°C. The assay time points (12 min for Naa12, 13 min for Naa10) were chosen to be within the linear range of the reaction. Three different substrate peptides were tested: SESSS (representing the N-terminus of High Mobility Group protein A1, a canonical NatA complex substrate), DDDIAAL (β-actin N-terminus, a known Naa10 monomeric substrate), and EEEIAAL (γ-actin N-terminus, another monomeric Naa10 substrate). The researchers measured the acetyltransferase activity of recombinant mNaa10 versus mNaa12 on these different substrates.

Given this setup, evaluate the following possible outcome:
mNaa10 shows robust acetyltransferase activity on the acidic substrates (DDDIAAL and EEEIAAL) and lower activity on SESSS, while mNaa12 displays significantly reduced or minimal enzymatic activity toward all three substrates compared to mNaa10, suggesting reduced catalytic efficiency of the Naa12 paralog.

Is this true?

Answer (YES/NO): NO